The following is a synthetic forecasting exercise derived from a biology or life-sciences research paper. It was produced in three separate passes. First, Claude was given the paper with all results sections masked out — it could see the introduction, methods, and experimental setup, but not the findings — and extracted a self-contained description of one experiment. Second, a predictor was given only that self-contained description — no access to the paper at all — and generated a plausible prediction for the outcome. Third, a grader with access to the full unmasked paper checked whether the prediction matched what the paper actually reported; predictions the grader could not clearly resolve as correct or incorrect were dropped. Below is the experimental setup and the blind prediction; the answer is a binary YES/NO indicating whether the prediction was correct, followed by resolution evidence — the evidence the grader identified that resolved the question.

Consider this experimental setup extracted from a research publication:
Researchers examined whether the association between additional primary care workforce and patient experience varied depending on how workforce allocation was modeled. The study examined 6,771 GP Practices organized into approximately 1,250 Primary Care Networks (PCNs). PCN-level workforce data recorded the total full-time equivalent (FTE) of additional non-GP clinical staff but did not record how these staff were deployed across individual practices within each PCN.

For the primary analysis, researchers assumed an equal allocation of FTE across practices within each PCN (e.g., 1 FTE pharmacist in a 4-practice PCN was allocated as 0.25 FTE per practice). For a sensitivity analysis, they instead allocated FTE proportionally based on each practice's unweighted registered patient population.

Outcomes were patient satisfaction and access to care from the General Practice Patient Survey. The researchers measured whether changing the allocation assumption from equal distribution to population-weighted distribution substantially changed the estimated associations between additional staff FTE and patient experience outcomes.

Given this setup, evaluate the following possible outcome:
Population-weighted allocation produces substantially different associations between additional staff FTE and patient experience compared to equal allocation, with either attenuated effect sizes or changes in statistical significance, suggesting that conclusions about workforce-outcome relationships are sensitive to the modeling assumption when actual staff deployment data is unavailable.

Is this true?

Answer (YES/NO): NO